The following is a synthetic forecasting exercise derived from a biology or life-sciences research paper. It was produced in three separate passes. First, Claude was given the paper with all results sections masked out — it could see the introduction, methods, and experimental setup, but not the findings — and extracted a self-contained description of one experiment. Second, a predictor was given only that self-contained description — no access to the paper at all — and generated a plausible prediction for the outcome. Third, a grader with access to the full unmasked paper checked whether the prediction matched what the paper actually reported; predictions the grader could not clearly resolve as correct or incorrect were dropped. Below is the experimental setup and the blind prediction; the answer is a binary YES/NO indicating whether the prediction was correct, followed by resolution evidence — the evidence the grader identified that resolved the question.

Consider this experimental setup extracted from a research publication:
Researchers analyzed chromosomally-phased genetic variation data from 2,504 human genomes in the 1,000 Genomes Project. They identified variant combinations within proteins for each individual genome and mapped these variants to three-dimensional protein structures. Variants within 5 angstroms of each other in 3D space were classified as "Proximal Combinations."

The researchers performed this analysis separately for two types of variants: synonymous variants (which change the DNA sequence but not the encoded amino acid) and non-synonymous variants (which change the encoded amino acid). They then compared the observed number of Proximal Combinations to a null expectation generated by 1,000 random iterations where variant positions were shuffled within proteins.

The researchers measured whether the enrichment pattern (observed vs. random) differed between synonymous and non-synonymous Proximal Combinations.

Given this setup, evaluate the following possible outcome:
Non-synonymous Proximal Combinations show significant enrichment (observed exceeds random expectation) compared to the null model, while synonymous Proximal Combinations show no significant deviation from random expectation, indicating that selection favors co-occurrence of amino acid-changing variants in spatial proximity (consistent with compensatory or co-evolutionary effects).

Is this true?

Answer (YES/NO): YES